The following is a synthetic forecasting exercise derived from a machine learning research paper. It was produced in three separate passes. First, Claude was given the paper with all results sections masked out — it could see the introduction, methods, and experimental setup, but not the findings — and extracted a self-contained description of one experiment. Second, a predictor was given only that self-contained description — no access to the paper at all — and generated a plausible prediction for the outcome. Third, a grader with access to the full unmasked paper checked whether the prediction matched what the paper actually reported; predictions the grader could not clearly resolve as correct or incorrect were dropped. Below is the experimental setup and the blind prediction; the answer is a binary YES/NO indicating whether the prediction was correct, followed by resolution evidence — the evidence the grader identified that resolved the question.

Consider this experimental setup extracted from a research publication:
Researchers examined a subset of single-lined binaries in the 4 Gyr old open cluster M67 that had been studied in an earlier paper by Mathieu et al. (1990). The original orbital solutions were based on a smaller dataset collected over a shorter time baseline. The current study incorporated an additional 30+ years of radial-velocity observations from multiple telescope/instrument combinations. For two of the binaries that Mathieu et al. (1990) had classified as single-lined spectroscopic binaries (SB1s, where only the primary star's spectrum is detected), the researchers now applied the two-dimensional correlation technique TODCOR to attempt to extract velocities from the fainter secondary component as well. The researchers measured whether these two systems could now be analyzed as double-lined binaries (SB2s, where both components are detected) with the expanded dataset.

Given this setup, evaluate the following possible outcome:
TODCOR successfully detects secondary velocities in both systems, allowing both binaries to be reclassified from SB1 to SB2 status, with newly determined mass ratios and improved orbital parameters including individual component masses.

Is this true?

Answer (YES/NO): NO